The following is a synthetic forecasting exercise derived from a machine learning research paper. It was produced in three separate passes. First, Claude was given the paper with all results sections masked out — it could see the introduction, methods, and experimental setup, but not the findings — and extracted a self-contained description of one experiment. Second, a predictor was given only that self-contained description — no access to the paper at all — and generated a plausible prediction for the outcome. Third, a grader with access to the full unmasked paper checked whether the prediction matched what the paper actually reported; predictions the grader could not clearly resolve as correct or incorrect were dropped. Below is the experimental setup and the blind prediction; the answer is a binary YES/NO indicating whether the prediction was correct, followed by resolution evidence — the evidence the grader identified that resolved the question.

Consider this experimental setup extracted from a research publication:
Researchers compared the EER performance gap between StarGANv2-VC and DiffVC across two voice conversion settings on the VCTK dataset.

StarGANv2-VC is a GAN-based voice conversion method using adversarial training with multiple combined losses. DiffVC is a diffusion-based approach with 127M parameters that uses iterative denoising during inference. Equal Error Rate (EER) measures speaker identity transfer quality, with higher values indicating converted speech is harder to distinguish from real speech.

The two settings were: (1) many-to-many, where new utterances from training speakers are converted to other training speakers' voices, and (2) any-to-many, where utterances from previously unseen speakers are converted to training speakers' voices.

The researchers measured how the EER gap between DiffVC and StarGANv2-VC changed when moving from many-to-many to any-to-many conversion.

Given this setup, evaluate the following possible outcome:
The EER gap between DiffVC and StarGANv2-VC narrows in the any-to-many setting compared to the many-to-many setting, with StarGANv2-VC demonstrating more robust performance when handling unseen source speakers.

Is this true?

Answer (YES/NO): NO